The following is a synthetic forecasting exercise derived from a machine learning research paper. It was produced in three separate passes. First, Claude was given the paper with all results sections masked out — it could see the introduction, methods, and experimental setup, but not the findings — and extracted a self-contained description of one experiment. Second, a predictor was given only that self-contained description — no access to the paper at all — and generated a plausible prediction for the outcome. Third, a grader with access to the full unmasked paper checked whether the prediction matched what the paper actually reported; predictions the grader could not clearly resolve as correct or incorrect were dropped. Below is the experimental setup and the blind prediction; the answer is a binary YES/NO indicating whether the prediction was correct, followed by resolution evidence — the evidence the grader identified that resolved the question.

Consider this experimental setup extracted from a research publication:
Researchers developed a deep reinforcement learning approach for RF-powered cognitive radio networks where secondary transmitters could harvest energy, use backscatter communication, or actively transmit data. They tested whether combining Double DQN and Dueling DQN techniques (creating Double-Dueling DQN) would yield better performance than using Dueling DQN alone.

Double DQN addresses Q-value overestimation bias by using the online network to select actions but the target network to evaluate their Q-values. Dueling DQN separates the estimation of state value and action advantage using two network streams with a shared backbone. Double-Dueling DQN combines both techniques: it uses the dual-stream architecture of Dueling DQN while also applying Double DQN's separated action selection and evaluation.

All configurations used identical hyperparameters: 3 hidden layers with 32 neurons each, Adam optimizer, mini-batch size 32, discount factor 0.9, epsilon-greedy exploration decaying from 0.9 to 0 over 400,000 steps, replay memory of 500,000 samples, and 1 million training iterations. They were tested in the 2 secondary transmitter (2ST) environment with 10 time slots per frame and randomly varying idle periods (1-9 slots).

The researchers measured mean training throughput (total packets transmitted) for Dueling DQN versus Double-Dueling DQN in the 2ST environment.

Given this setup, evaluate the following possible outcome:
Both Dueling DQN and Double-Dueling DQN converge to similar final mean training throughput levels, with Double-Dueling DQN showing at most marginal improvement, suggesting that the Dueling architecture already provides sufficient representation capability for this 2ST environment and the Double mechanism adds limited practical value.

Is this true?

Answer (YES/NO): NO